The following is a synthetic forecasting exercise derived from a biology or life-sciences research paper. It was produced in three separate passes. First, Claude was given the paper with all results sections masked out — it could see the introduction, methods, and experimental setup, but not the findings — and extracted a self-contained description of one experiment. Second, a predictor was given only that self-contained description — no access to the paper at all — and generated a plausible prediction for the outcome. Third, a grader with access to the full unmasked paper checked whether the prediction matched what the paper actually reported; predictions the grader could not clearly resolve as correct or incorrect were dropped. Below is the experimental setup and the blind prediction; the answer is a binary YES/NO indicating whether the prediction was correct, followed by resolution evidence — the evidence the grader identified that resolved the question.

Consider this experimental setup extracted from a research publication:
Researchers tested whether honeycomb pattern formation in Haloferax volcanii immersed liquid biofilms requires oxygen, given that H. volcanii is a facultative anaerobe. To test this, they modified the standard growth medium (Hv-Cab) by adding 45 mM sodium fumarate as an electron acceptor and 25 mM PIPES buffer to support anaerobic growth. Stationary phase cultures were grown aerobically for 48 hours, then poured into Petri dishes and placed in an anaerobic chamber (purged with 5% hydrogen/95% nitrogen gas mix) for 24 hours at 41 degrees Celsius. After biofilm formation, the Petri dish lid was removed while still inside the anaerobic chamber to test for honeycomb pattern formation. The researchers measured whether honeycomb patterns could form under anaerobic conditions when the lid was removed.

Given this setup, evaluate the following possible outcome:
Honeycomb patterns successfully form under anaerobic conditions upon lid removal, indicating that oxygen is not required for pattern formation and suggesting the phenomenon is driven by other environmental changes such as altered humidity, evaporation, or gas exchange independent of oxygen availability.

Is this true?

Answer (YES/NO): YES